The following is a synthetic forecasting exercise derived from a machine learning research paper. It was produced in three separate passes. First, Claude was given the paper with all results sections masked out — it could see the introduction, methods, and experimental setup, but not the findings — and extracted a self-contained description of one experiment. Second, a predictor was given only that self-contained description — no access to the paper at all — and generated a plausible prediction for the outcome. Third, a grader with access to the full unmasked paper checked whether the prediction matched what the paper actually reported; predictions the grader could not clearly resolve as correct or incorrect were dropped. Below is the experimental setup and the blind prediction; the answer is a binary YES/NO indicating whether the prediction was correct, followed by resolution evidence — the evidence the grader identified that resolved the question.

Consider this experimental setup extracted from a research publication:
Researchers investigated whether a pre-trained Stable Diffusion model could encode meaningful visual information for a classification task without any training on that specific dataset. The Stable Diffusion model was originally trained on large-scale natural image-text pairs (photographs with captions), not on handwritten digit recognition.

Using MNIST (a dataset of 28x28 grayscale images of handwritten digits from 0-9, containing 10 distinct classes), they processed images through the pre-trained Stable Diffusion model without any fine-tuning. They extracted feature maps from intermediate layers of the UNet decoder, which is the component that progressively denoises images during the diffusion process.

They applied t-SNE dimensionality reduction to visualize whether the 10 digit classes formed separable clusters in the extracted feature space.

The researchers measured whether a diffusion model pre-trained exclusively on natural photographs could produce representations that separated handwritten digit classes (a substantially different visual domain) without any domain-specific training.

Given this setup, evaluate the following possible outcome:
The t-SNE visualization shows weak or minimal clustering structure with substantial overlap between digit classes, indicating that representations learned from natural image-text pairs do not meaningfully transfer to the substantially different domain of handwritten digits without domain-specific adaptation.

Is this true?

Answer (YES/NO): NO